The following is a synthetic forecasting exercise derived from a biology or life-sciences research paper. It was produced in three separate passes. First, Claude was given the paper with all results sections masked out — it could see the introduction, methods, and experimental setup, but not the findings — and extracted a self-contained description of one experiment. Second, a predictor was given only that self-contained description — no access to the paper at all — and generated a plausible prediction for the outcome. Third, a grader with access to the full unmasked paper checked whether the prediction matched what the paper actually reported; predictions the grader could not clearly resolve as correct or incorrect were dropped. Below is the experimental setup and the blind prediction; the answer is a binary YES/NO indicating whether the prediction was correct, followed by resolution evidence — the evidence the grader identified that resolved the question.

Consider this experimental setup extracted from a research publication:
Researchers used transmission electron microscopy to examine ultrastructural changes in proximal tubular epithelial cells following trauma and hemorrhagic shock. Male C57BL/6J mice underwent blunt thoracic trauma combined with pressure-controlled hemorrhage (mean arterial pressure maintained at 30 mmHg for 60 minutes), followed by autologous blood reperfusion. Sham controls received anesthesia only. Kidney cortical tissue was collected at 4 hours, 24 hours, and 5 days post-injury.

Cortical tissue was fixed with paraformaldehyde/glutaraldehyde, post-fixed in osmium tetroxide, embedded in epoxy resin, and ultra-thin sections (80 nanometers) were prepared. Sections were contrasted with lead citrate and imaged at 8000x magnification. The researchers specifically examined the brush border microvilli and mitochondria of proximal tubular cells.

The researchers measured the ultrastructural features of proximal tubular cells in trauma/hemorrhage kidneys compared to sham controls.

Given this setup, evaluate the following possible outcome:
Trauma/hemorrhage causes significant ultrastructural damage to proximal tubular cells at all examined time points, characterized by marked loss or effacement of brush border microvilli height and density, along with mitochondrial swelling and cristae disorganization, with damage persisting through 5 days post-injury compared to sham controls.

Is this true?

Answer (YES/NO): NO